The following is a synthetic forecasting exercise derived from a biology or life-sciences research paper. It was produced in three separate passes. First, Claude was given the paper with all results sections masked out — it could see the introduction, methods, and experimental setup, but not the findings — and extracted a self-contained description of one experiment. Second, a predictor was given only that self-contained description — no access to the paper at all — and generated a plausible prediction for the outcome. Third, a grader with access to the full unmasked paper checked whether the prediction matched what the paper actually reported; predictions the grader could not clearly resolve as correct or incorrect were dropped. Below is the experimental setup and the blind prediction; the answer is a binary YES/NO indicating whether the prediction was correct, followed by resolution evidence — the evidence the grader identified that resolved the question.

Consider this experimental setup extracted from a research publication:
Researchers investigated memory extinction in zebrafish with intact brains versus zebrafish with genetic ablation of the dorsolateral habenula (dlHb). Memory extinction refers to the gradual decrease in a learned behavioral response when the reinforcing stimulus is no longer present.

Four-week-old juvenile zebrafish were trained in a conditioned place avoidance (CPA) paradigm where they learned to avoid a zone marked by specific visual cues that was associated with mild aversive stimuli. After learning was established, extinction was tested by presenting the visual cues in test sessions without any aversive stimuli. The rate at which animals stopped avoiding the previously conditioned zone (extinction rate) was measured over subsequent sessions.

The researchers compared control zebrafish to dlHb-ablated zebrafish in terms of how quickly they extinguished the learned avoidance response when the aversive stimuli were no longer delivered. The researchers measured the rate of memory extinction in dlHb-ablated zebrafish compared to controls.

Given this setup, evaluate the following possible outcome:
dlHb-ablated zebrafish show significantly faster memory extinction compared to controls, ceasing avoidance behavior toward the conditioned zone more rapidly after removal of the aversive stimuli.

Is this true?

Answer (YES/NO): NO